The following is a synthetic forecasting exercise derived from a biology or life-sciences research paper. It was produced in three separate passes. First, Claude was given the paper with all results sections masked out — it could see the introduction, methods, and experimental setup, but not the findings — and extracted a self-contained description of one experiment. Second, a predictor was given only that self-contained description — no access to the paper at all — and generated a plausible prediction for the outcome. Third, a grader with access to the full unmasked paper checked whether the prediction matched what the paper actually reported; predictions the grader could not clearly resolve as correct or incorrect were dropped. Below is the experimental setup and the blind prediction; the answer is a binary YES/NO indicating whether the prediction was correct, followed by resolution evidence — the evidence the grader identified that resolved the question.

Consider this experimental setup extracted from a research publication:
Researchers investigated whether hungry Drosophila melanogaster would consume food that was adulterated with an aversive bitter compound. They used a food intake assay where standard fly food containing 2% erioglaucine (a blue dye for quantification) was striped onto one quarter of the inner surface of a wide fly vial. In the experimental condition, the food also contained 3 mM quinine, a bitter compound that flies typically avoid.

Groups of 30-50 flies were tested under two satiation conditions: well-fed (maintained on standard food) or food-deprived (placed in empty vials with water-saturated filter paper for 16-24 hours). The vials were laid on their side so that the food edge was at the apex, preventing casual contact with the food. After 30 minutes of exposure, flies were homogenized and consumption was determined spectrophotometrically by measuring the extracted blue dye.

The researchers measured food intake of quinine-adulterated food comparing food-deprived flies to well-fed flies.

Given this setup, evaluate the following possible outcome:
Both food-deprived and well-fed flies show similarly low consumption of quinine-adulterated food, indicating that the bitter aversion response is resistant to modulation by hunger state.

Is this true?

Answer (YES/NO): NO